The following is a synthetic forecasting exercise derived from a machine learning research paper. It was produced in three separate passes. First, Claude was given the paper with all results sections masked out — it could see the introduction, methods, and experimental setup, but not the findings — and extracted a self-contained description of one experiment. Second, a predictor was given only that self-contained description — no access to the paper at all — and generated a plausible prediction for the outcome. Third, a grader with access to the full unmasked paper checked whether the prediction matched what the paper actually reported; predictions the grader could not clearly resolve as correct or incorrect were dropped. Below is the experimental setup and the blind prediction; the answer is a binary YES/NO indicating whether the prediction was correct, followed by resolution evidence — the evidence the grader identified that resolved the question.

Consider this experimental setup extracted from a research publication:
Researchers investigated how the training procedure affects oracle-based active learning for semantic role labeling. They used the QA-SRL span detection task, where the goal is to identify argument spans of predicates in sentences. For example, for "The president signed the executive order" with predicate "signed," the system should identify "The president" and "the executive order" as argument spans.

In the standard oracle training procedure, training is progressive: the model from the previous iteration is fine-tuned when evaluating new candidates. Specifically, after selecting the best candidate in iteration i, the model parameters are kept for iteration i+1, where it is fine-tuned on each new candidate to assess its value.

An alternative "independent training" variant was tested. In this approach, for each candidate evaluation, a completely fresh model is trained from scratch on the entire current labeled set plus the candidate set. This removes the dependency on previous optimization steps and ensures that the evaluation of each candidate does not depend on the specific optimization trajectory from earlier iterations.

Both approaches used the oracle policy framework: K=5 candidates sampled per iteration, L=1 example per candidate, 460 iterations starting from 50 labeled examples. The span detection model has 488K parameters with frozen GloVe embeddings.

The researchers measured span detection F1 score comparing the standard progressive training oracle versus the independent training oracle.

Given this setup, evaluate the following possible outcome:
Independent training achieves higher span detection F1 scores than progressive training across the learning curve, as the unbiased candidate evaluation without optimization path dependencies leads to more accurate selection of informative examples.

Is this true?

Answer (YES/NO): NO